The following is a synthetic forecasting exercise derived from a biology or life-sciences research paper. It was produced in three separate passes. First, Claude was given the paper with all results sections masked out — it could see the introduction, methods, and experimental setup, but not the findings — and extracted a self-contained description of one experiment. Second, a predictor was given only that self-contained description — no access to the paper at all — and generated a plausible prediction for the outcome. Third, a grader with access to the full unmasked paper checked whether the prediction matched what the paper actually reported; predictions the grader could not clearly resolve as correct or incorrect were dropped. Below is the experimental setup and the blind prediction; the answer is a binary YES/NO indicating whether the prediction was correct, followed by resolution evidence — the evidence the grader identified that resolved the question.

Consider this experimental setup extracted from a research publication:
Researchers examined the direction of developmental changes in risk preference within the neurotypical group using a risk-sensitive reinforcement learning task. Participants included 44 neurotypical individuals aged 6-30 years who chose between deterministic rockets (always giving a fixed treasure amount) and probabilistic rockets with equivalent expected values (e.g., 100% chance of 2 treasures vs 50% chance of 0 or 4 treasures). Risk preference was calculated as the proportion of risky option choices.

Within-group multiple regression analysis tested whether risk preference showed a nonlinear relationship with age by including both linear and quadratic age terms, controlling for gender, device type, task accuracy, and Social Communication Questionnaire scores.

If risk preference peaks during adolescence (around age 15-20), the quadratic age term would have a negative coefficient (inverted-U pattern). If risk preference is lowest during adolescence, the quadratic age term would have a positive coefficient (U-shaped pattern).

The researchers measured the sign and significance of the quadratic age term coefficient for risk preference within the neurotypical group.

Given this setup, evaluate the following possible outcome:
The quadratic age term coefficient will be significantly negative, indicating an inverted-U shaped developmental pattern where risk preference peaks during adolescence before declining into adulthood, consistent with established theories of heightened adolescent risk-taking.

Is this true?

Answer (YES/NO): NO